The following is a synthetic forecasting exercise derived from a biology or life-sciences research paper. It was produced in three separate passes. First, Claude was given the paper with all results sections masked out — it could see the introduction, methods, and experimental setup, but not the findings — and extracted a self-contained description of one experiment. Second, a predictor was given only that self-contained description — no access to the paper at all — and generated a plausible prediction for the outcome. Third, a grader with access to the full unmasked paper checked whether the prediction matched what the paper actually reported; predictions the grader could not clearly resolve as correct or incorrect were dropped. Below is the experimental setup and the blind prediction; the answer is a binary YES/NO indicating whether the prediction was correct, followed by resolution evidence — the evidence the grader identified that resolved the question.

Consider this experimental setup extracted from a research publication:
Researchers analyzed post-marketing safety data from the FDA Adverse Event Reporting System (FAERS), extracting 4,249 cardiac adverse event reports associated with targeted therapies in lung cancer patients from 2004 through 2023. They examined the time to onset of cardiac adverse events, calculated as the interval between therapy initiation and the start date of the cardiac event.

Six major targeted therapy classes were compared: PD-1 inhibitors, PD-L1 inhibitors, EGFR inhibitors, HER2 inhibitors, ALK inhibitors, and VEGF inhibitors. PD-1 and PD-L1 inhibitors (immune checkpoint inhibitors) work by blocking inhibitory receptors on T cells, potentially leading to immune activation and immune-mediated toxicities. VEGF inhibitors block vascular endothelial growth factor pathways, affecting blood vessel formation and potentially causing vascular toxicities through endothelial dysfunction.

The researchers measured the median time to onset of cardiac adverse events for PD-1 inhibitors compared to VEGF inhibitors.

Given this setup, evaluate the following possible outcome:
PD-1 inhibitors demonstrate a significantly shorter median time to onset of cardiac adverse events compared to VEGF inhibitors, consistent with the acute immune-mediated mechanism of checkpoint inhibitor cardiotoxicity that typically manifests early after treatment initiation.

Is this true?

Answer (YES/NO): YES